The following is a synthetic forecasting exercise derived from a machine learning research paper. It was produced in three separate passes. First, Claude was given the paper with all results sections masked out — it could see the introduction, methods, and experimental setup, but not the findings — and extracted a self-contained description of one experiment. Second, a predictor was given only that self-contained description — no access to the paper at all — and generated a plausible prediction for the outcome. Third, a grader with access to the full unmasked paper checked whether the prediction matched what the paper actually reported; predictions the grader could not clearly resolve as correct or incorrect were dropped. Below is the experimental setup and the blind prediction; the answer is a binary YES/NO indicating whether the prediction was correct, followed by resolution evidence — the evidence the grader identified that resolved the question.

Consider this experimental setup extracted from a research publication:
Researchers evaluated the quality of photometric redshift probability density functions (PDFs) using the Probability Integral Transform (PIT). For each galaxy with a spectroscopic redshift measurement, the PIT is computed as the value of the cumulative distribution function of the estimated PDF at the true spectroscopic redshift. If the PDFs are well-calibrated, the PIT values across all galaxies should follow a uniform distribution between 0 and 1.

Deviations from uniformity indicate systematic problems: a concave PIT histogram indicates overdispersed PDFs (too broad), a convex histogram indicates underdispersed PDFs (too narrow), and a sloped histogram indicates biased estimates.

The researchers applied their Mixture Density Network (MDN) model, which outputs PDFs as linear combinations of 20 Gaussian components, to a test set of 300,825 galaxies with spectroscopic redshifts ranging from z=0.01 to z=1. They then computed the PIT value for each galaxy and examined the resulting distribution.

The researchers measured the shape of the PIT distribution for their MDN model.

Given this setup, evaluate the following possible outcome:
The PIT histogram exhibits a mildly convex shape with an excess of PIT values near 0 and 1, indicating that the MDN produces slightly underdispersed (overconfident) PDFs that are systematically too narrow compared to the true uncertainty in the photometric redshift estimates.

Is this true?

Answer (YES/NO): NO